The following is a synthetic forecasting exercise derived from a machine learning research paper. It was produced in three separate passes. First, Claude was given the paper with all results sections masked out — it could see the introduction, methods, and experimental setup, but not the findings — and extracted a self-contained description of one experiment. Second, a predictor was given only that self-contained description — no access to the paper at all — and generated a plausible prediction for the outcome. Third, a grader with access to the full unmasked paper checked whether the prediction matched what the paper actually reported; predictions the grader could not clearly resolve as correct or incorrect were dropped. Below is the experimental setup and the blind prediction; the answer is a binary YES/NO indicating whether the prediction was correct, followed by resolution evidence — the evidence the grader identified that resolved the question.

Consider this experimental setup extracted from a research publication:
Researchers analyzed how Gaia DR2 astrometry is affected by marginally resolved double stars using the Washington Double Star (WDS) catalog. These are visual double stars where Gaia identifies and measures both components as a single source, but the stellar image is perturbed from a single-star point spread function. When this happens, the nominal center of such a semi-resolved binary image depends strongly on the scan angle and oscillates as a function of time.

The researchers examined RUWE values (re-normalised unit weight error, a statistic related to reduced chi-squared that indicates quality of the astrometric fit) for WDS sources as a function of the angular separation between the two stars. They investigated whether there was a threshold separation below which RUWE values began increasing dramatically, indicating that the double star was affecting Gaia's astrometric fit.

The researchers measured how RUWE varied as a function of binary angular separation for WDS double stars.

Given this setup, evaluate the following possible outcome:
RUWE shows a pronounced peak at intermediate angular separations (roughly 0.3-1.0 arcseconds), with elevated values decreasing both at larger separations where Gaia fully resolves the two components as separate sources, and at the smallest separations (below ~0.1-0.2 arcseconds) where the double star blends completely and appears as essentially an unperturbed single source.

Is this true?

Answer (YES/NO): NO